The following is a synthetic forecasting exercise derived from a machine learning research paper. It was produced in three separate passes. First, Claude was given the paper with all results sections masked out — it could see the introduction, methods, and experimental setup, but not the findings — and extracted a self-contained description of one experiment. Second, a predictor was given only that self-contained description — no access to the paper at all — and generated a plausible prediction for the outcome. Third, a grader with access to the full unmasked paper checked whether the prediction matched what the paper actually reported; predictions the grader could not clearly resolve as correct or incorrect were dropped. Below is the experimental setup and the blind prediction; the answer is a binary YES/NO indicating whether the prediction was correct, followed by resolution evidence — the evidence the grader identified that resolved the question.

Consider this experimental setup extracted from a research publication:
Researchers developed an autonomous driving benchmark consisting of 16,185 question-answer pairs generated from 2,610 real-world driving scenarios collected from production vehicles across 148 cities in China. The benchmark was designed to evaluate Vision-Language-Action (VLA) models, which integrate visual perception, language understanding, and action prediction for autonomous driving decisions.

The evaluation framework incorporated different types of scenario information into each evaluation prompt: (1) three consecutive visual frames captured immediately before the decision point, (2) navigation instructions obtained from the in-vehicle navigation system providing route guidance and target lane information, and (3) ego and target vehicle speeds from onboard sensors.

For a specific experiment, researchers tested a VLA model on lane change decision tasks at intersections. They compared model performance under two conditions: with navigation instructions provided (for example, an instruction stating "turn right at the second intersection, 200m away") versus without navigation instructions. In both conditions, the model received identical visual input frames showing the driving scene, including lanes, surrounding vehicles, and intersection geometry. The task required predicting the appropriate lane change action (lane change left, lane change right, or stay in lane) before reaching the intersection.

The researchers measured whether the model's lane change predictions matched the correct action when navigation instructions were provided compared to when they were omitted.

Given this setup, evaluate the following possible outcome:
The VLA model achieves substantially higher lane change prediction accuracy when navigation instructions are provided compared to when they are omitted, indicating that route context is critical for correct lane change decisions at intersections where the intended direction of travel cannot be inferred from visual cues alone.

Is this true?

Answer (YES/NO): YES